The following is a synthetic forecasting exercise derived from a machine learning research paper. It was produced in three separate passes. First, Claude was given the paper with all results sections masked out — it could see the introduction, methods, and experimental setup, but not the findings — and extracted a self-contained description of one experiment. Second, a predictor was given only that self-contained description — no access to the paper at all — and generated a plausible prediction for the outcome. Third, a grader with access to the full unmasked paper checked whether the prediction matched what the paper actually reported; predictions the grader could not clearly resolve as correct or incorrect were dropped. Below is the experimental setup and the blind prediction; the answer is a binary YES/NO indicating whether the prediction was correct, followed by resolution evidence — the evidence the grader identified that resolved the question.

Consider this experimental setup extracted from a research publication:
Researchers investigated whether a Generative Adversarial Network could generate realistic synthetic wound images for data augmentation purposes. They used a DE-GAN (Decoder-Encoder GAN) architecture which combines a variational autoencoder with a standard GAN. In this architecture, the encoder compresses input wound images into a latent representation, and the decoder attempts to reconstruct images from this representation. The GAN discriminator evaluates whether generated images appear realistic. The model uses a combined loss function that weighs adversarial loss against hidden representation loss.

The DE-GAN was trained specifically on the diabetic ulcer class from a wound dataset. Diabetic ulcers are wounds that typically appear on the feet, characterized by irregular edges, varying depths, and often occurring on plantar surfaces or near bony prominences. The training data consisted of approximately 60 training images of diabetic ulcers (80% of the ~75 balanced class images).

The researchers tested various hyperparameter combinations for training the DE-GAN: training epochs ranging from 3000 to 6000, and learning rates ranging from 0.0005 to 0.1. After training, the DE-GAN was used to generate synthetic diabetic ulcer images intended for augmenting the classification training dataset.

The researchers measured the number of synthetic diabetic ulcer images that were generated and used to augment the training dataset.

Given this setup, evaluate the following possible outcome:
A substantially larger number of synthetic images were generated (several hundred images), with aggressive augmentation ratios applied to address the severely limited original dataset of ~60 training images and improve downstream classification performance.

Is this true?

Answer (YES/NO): NO